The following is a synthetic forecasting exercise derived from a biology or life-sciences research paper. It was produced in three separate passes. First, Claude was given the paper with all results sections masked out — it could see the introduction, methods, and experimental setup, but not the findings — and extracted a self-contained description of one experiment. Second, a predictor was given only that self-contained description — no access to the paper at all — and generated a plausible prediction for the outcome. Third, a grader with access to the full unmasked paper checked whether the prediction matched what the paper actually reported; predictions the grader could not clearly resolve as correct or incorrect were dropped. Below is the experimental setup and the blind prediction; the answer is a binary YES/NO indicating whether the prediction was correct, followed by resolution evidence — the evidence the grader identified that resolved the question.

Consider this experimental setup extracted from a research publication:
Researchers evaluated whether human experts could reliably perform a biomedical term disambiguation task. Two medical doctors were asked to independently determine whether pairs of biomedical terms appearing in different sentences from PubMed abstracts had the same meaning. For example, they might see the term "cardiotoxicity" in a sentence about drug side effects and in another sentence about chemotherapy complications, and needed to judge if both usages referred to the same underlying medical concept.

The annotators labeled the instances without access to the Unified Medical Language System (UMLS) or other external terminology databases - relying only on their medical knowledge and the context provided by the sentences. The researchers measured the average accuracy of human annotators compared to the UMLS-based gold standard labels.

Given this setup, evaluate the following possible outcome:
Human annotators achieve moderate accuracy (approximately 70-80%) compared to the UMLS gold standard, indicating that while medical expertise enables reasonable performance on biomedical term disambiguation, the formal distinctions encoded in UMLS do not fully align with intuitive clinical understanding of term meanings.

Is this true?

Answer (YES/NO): YES